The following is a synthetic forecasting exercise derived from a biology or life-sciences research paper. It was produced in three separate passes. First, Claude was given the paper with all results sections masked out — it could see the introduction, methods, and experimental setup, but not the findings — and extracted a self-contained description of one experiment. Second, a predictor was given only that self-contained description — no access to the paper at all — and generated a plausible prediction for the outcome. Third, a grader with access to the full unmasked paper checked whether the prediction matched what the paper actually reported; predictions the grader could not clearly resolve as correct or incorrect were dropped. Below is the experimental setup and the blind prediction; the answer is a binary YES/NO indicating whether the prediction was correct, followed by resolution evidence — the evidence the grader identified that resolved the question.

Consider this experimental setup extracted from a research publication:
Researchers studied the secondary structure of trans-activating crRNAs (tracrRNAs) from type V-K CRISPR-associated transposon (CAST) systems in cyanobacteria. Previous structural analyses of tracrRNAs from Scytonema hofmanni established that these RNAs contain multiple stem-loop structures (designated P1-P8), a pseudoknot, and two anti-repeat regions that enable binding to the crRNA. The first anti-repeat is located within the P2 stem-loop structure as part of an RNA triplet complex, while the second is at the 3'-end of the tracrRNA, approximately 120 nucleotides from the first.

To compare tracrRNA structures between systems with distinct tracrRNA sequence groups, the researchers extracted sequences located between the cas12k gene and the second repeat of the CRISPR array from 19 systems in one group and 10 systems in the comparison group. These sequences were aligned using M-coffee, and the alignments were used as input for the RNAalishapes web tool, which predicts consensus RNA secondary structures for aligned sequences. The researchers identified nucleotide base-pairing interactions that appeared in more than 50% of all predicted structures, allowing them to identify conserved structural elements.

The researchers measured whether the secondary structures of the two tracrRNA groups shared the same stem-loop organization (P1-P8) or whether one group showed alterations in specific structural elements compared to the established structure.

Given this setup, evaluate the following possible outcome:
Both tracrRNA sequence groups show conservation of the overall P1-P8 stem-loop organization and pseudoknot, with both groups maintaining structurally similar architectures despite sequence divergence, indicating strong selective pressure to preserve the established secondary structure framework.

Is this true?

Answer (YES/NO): NO